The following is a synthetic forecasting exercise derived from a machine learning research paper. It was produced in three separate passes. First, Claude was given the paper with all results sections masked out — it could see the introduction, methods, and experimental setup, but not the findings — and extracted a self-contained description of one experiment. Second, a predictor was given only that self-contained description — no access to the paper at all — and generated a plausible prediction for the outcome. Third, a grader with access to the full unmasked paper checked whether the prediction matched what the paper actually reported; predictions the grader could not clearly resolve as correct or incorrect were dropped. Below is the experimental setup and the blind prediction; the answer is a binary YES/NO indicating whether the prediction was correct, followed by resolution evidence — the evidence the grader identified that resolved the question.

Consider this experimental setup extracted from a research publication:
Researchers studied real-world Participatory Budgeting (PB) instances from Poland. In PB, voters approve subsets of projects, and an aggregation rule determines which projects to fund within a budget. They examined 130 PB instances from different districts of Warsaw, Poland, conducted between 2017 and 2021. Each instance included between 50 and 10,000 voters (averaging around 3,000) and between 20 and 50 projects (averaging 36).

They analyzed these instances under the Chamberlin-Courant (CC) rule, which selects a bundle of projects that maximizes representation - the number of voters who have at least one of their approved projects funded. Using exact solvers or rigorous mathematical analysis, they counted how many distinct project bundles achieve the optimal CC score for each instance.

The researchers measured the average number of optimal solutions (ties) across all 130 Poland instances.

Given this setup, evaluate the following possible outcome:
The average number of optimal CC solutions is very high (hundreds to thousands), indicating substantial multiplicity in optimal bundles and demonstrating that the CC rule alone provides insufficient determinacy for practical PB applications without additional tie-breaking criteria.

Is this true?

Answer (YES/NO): NO